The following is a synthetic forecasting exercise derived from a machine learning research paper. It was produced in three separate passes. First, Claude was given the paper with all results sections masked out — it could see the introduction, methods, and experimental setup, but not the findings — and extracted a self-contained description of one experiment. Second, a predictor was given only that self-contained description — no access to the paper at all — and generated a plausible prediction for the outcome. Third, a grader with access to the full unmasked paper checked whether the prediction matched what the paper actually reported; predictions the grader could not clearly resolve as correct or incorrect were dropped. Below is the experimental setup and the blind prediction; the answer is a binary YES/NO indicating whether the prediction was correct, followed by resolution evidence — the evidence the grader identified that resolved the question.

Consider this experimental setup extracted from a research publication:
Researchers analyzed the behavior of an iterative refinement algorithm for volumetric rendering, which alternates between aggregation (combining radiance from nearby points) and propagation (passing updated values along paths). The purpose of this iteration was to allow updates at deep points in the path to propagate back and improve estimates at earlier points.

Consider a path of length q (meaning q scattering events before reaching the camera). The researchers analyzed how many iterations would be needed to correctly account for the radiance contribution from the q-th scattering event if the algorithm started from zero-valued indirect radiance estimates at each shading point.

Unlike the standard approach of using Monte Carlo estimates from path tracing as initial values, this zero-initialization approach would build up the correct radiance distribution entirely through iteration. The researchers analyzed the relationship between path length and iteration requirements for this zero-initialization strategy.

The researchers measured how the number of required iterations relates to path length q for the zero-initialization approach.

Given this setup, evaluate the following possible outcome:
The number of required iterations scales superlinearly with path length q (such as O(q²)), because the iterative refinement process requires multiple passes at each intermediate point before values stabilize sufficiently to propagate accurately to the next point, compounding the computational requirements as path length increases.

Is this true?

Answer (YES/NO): NO